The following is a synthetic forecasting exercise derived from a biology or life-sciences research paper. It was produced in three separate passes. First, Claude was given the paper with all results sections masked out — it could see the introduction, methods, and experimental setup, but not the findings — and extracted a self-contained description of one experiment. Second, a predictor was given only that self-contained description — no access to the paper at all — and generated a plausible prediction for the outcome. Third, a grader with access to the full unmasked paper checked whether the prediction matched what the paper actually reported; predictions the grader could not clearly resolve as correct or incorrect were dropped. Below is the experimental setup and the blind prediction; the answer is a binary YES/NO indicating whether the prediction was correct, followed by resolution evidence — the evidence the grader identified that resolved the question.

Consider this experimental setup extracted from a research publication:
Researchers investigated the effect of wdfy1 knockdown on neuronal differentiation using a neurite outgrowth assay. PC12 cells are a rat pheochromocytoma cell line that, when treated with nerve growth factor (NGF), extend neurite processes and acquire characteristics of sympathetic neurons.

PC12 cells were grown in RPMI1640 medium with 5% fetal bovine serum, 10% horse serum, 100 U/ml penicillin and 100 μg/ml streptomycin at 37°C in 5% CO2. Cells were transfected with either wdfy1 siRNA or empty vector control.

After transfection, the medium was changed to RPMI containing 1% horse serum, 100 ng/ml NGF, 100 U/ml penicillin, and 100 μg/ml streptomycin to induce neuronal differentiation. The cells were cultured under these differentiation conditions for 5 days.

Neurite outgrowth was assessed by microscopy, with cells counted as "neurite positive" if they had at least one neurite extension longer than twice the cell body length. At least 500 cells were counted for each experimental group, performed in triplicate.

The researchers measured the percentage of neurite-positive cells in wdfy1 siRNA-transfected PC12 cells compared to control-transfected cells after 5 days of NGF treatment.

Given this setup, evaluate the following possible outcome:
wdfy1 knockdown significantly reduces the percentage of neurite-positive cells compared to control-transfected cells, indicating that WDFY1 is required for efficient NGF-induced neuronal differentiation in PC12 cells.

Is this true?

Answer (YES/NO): YES